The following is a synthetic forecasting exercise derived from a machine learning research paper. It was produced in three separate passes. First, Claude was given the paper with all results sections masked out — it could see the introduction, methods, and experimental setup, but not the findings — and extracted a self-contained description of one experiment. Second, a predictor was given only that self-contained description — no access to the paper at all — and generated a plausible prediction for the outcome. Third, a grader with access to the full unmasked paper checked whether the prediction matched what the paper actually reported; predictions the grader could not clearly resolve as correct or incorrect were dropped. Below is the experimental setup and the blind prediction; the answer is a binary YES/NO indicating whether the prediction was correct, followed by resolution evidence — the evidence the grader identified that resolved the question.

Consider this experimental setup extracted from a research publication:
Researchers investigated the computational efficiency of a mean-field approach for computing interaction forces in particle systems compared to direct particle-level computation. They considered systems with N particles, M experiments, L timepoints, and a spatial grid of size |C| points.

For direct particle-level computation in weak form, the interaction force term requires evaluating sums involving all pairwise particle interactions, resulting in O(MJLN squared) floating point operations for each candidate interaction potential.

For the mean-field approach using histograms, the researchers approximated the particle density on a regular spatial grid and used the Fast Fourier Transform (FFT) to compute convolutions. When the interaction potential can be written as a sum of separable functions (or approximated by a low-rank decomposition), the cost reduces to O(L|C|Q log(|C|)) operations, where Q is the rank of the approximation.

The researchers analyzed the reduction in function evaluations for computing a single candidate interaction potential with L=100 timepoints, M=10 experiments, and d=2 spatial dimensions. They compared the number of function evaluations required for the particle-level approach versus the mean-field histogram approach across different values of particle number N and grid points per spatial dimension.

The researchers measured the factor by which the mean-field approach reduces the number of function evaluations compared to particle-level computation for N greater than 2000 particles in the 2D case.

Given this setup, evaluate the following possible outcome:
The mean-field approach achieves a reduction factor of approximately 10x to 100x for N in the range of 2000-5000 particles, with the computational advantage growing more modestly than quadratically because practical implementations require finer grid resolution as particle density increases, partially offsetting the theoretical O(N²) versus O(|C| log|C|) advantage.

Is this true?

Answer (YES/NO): NO